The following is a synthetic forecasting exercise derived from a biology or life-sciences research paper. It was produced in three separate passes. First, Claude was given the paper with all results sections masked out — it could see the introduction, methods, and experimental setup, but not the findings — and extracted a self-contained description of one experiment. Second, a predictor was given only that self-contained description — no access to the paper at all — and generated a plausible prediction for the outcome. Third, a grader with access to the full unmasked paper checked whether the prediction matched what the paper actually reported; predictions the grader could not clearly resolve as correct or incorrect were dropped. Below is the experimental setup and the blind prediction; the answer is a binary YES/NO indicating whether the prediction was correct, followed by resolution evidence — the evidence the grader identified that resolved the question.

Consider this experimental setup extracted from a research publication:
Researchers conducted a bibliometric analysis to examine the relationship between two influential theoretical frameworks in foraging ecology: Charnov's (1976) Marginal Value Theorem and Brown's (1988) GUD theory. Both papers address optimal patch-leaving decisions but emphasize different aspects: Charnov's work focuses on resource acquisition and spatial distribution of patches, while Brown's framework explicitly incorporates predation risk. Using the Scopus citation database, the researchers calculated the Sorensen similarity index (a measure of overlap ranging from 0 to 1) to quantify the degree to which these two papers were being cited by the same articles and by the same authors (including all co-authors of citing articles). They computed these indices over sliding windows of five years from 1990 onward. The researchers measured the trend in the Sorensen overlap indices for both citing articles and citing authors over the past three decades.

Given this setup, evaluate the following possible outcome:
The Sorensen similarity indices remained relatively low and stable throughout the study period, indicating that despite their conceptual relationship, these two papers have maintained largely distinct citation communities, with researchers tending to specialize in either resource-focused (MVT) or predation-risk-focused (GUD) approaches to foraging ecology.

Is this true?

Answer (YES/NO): NO